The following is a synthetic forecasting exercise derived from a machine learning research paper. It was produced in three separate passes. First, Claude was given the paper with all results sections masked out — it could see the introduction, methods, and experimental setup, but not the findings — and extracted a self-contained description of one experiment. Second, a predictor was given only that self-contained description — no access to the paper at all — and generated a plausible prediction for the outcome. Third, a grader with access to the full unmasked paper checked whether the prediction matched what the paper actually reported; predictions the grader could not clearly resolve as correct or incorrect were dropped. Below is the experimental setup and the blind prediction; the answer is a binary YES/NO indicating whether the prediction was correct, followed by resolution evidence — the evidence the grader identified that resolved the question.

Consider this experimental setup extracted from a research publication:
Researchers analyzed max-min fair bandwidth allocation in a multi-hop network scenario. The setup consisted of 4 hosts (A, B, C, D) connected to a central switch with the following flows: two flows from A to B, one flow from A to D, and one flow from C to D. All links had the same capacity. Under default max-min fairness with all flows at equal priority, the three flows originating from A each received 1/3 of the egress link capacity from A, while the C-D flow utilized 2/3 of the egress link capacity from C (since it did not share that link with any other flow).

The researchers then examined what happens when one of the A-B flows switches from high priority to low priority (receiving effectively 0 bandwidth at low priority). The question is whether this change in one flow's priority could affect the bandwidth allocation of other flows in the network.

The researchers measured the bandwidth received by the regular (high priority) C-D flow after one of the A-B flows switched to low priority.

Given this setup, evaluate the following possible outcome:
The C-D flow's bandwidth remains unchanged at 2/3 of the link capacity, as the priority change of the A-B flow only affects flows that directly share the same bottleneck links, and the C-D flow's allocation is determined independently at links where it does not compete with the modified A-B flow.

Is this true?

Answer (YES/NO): NO